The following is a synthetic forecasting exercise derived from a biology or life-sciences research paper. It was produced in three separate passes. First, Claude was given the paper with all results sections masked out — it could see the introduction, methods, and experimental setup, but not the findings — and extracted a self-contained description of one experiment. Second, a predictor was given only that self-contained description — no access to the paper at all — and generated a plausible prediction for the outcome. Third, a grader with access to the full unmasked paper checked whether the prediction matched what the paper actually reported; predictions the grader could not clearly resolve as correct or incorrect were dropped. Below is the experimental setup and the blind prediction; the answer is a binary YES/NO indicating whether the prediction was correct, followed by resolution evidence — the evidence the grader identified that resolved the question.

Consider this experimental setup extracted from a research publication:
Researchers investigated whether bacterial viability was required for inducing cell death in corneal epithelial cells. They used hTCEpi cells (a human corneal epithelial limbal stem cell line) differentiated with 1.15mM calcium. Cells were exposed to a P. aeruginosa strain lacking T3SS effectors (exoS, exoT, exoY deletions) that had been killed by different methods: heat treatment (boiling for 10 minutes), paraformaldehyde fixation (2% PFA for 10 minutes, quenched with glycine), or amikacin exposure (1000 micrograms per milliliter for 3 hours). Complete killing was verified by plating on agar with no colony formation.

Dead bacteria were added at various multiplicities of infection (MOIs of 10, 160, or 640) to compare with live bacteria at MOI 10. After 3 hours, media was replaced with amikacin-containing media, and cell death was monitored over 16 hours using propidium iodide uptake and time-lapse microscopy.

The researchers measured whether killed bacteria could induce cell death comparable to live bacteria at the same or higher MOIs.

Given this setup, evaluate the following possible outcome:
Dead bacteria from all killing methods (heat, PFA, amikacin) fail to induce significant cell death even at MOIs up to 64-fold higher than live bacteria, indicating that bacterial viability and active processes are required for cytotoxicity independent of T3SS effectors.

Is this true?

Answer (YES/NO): NO